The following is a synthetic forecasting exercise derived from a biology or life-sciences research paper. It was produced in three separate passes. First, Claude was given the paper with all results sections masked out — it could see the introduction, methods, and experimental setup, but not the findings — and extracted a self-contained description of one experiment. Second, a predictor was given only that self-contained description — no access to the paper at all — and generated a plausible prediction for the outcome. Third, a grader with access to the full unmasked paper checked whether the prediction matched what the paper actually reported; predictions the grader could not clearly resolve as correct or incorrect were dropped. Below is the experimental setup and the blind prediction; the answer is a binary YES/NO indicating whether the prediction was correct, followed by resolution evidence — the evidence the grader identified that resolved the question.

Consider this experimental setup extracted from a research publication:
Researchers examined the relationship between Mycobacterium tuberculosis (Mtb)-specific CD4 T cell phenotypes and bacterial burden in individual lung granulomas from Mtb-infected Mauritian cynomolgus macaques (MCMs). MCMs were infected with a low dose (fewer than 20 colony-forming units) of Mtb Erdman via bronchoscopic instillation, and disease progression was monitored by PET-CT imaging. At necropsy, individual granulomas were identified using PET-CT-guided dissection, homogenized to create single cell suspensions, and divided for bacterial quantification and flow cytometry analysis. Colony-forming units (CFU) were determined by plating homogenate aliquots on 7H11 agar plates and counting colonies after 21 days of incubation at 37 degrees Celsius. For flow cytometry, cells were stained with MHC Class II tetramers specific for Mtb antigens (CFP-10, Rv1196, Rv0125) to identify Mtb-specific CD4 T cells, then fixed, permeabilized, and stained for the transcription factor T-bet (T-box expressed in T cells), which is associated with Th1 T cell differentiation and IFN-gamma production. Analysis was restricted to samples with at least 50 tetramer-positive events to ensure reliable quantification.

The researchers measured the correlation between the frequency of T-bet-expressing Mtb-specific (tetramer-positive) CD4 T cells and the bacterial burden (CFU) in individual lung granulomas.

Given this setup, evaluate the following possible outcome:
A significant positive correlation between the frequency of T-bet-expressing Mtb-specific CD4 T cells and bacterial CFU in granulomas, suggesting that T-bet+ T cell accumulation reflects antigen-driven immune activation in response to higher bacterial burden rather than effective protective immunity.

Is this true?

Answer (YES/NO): NO